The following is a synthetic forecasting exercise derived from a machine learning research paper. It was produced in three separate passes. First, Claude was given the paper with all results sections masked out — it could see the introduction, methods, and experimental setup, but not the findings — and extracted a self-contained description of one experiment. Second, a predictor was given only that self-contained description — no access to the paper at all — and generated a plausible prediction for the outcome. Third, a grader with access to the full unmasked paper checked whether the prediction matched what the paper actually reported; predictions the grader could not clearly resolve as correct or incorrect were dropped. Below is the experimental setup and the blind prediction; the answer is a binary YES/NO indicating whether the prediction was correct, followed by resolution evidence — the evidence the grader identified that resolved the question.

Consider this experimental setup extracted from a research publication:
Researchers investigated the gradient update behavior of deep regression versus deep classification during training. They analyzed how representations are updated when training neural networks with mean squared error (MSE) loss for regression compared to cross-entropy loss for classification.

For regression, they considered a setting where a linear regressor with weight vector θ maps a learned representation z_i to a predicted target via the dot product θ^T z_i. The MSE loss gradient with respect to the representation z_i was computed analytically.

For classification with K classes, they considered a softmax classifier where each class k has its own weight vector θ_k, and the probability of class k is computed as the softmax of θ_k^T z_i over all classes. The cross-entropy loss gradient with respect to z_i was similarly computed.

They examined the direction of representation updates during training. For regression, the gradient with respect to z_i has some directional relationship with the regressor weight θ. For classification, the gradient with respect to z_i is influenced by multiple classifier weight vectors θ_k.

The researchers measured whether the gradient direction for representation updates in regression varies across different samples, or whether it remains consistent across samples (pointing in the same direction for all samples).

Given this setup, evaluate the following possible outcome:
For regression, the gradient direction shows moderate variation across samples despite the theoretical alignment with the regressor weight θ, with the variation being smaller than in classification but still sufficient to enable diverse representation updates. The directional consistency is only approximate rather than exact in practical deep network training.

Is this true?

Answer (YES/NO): NO